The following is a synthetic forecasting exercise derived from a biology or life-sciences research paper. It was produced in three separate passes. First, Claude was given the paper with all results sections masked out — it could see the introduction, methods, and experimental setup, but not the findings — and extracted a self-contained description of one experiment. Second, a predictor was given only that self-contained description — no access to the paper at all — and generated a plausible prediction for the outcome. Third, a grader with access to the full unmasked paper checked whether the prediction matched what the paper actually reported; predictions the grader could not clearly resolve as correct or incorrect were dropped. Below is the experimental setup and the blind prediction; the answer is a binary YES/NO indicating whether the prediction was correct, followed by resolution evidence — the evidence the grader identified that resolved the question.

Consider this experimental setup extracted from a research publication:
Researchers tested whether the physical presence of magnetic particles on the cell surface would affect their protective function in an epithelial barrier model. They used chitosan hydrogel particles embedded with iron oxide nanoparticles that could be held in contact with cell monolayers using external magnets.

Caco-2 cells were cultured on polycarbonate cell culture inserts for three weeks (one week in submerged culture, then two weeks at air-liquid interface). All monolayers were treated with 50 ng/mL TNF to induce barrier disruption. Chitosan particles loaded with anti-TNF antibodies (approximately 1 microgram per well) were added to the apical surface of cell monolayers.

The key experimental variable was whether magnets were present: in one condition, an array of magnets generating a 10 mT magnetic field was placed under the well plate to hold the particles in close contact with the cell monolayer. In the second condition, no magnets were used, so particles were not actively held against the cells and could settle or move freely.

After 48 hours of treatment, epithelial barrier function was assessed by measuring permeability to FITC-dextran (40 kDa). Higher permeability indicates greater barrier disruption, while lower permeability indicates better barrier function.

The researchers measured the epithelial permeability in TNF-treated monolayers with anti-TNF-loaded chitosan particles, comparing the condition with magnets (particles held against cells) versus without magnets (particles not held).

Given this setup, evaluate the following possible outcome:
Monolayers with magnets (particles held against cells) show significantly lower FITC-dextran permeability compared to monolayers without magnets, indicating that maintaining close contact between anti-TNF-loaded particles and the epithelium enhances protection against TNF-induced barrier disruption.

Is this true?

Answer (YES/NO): NO